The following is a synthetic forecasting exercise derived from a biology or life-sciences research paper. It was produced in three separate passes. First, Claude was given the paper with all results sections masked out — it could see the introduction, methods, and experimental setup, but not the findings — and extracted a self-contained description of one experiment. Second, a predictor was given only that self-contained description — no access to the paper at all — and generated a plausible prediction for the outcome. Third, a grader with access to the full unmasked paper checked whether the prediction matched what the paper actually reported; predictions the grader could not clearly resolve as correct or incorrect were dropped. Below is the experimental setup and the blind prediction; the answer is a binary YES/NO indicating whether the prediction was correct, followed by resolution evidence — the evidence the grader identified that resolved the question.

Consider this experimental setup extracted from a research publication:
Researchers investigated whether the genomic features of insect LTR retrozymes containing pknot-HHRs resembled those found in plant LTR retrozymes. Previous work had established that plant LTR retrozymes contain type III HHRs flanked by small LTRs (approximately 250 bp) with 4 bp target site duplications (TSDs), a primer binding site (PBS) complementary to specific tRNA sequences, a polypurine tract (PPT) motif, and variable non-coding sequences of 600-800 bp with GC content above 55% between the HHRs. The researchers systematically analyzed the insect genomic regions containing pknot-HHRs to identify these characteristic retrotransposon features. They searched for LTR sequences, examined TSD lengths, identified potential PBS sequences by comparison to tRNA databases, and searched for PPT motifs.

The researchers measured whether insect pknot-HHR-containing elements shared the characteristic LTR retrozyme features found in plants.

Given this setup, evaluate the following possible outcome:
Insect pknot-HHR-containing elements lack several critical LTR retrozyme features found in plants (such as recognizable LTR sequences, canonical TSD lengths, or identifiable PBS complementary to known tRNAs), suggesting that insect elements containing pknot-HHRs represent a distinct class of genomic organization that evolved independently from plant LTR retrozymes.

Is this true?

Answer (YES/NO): NO